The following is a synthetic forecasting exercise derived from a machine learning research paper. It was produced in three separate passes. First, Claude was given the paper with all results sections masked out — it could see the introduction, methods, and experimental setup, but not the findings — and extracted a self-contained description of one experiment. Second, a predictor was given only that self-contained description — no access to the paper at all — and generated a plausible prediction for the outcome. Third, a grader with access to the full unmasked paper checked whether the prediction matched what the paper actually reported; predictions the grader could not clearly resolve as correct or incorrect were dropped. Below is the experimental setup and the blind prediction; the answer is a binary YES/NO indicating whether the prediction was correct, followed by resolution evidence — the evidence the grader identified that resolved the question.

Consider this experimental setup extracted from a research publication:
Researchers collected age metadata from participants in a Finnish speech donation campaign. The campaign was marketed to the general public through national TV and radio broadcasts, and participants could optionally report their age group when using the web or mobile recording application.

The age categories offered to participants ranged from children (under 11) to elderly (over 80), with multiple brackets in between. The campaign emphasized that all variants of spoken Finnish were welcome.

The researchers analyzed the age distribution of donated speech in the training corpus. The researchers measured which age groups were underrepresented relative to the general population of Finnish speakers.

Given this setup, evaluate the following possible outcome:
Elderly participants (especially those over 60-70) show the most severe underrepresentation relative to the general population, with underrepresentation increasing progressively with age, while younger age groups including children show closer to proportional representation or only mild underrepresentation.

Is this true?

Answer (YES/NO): NO